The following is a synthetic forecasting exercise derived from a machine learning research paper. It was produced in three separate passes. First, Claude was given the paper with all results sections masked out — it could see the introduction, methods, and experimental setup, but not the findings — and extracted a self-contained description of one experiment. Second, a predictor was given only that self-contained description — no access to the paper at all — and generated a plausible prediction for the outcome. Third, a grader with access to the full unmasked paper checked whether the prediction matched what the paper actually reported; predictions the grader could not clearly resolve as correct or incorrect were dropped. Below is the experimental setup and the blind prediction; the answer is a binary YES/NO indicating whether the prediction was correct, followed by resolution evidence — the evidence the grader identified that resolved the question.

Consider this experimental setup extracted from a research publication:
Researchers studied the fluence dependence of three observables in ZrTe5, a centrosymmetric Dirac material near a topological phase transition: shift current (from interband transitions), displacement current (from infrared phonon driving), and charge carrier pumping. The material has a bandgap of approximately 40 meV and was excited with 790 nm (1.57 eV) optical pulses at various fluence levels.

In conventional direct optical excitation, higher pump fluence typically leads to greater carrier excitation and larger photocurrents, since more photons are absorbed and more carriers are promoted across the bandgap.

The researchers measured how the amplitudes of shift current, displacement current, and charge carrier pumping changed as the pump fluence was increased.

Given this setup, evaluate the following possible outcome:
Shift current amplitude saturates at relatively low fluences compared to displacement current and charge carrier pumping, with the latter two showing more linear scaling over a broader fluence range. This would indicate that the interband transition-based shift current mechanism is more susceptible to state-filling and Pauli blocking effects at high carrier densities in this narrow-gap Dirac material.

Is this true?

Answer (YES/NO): NO